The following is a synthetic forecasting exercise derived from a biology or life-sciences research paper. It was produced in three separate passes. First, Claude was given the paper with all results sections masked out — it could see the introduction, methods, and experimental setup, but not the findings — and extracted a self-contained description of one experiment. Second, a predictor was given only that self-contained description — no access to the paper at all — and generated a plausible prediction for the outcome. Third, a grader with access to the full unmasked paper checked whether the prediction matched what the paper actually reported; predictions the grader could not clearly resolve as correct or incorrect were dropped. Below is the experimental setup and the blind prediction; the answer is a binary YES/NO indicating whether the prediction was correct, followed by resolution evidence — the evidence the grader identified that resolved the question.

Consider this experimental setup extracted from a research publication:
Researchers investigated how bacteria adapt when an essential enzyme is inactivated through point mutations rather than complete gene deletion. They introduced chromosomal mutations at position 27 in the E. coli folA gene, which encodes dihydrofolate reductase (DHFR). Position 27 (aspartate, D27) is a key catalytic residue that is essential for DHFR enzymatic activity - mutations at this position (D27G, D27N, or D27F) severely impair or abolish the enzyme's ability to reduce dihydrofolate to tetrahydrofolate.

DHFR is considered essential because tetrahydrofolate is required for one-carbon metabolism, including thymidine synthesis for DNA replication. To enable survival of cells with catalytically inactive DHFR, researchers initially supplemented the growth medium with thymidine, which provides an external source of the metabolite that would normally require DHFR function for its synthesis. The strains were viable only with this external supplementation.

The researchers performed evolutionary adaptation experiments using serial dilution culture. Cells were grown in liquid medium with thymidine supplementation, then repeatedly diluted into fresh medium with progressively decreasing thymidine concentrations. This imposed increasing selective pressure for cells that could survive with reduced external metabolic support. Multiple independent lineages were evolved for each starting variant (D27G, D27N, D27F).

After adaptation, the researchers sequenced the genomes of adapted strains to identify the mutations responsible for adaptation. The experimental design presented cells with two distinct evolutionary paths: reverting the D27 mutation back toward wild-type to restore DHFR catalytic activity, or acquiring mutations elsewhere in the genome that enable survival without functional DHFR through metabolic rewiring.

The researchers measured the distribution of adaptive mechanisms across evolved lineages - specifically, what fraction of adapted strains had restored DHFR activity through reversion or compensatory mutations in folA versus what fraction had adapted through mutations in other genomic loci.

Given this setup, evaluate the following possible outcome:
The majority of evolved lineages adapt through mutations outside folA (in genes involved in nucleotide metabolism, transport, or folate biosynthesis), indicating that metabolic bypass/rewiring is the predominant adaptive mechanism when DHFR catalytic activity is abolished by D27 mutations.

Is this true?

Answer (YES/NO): YES